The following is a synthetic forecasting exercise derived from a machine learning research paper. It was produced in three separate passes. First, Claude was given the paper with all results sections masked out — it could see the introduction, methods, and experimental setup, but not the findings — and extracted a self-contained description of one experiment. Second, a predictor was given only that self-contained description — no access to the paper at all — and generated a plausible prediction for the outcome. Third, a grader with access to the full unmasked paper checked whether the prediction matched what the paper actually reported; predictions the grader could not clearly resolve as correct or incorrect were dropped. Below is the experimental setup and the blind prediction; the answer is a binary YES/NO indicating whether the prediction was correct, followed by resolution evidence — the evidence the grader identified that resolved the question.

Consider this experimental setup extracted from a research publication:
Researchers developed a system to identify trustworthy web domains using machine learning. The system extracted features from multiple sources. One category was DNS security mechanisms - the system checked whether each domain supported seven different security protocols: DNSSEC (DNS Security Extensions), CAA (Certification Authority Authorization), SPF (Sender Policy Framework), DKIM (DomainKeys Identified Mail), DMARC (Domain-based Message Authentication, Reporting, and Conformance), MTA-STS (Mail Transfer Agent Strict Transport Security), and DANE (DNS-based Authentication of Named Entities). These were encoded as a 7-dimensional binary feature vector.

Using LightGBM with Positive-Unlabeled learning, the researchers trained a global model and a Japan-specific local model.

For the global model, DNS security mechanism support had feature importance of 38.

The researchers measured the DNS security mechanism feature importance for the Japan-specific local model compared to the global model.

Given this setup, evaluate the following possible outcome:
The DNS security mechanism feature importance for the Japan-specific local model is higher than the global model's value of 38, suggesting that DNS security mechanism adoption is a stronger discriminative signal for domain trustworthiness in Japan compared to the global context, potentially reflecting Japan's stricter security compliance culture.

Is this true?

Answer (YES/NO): YES